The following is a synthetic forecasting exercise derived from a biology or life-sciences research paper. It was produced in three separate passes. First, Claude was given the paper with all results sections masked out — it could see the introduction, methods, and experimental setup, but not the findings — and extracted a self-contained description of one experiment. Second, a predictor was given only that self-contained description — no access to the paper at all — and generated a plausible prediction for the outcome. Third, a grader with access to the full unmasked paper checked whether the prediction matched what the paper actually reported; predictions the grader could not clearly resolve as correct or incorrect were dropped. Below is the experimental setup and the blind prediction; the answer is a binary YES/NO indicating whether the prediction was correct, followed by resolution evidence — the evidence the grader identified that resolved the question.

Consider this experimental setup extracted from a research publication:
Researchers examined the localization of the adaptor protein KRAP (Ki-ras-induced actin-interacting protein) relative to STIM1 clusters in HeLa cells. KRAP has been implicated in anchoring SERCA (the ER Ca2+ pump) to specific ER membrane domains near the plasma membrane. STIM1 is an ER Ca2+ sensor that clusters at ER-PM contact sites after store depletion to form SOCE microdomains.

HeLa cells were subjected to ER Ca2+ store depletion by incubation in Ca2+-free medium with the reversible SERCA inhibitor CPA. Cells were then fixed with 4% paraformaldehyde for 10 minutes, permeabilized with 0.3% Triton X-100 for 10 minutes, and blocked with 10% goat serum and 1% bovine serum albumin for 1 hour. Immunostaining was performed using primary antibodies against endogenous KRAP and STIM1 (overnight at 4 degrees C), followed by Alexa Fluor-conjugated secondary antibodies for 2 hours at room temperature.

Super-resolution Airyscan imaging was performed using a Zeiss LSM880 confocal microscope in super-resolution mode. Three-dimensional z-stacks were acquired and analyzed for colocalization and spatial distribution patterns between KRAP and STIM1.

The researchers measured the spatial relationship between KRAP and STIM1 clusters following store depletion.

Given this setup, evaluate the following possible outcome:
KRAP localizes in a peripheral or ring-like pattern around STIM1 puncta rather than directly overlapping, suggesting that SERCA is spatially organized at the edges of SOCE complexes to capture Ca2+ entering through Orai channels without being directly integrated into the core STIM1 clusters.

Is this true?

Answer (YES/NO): NO